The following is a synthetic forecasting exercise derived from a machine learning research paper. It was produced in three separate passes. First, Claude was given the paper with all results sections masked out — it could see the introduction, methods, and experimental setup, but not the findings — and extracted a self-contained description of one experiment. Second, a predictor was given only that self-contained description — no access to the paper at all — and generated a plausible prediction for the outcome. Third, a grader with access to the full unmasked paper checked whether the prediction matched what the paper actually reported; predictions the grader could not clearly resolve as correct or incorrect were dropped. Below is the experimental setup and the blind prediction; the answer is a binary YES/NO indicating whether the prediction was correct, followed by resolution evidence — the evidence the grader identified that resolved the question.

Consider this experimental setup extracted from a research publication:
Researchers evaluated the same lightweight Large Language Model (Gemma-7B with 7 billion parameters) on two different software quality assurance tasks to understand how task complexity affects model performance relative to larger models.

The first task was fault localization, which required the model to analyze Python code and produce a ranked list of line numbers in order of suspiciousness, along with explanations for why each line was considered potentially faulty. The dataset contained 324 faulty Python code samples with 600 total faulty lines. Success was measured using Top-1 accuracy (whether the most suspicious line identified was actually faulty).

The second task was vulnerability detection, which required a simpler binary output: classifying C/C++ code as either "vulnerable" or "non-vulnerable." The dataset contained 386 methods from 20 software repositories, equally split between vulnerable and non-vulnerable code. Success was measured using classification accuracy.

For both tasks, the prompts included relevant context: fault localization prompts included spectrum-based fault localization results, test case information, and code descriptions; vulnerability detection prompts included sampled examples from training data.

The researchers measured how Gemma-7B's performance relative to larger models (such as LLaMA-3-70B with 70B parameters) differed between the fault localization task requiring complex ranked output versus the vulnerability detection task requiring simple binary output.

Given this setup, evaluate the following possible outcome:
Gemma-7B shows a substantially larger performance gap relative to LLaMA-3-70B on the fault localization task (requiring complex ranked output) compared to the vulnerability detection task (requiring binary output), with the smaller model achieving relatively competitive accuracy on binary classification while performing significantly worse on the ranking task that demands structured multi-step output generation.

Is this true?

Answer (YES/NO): NO